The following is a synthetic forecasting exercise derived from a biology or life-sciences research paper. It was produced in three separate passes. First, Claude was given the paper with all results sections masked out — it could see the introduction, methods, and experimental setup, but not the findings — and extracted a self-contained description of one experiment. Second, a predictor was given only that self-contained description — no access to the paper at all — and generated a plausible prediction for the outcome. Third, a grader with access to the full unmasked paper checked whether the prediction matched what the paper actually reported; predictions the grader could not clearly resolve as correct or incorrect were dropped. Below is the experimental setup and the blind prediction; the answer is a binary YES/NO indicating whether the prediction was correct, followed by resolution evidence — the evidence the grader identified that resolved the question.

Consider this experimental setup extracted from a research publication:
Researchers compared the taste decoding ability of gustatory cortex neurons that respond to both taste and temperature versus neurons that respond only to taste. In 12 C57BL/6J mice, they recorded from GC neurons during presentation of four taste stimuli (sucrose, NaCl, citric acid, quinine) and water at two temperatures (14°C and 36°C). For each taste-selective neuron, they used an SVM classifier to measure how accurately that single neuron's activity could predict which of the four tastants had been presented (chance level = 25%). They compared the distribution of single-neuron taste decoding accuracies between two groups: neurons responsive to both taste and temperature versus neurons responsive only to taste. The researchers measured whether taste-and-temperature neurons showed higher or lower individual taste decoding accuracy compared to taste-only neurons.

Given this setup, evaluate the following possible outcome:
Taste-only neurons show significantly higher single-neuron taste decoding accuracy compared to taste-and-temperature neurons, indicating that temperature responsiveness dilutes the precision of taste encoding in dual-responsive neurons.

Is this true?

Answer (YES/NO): NO